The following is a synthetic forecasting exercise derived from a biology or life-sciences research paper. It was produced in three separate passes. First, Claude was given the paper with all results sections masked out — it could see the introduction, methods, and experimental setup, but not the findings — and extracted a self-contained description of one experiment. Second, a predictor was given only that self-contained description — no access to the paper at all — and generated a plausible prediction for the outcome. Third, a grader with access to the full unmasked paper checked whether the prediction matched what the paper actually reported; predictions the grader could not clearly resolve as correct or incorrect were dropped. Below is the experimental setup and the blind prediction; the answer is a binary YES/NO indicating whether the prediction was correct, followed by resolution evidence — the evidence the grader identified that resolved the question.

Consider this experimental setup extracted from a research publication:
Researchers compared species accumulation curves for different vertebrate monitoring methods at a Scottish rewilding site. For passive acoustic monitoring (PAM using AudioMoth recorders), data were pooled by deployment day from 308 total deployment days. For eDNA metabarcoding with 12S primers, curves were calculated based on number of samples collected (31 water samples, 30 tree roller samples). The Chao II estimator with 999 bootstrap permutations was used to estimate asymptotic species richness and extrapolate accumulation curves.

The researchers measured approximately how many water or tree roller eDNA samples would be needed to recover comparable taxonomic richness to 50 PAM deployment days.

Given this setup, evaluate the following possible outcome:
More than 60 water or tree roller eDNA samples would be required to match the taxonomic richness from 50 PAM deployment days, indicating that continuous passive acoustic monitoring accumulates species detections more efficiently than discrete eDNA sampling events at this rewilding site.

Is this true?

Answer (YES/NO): NO